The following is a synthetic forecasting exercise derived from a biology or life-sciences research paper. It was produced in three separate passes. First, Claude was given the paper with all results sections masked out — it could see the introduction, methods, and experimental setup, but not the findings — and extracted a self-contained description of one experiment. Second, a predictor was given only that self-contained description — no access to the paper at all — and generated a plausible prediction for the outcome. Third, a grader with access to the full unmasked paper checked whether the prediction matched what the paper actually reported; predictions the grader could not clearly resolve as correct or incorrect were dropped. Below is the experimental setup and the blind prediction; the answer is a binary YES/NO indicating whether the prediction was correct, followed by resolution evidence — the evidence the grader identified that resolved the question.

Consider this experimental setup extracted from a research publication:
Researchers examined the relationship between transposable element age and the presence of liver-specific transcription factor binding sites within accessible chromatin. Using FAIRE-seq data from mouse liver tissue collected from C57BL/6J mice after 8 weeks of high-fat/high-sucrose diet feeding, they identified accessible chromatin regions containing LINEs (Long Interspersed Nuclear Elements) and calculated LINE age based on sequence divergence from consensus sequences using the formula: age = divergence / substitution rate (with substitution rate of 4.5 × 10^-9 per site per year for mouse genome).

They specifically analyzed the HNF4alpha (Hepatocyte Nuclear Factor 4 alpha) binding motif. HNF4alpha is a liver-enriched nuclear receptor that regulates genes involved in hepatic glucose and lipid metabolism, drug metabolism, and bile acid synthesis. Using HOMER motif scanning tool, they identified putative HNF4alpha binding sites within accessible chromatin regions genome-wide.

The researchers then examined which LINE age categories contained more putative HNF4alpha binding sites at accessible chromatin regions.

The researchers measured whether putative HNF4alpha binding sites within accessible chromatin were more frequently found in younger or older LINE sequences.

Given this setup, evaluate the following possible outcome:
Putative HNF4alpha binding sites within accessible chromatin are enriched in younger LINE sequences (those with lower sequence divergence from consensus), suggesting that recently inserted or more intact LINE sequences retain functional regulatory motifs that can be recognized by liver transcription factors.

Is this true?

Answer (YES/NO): NO